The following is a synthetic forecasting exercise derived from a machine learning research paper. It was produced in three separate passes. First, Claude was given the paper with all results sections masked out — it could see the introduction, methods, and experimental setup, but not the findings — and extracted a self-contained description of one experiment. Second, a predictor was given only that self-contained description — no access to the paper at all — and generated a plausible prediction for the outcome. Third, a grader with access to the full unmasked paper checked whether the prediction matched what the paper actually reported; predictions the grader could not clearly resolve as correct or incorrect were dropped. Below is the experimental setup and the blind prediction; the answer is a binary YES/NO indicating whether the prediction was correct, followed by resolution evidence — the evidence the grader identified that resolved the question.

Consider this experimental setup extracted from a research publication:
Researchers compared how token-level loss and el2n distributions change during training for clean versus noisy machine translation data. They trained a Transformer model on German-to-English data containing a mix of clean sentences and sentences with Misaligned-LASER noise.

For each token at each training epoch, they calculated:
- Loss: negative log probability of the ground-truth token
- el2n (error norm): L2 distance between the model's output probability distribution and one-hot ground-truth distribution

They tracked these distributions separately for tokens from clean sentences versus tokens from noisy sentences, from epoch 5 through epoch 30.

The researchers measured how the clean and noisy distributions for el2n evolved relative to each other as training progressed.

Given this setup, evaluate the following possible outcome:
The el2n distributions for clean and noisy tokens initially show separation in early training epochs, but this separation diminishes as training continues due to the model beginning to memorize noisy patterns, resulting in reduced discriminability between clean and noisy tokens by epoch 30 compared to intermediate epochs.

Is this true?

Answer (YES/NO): NO